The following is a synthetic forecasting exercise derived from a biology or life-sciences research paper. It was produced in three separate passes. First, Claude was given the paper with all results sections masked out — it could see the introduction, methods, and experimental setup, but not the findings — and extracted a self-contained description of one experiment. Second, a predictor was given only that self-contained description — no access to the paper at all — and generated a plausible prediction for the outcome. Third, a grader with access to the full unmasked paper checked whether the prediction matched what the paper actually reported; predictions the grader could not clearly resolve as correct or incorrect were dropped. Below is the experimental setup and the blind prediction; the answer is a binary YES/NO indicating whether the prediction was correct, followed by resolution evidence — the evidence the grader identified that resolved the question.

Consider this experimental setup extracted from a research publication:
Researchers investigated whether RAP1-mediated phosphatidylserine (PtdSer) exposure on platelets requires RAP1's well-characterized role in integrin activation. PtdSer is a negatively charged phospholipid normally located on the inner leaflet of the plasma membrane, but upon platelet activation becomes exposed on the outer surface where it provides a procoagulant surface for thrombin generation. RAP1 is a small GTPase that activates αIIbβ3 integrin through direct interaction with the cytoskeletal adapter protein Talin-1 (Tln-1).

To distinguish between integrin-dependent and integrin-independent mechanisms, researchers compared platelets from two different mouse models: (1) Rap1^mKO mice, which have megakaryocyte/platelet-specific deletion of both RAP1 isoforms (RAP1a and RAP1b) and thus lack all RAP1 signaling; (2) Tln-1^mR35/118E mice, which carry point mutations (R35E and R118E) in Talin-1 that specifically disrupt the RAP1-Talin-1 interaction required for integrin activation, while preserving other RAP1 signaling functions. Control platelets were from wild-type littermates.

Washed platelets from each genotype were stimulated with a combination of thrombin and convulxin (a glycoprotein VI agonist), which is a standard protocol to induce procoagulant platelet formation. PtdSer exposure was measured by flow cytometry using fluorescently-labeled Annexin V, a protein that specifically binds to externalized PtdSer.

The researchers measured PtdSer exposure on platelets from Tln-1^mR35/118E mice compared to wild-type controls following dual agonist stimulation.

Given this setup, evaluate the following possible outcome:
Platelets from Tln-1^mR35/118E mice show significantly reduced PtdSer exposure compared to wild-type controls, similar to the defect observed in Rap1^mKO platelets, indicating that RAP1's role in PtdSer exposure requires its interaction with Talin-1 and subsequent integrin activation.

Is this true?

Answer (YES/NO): NO